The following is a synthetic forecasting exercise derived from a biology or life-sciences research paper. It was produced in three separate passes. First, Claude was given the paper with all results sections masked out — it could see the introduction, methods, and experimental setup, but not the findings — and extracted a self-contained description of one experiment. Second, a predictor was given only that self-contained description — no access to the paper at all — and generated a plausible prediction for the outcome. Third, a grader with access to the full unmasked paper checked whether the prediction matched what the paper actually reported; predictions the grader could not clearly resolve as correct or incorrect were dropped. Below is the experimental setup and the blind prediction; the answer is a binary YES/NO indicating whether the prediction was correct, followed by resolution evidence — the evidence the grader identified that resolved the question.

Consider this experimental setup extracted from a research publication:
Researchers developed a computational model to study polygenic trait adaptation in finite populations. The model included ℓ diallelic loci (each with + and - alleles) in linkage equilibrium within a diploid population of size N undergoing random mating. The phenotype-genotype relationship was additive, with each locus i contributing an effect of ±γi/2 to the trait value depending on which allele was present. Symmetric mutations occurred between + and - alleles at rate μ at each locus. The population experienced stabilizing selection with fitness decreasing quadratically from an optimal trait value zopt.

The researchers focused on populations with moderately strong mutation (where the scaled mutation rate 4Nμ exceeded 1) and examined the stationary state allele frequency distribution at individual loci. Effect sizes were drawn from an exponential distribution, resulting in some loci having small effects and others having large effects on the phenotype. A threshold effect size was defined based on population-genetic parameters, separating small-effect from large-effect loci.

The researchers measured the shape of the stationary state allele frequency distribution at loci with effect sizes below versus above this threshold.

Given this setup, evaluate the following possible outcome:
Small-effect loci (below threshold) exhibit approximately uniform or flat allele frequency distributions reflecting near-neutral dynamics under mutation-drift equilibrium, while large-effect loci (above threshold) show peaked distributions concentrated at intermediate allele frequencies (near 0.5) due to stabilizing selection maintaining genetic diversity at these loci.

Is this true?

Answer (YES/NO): NO